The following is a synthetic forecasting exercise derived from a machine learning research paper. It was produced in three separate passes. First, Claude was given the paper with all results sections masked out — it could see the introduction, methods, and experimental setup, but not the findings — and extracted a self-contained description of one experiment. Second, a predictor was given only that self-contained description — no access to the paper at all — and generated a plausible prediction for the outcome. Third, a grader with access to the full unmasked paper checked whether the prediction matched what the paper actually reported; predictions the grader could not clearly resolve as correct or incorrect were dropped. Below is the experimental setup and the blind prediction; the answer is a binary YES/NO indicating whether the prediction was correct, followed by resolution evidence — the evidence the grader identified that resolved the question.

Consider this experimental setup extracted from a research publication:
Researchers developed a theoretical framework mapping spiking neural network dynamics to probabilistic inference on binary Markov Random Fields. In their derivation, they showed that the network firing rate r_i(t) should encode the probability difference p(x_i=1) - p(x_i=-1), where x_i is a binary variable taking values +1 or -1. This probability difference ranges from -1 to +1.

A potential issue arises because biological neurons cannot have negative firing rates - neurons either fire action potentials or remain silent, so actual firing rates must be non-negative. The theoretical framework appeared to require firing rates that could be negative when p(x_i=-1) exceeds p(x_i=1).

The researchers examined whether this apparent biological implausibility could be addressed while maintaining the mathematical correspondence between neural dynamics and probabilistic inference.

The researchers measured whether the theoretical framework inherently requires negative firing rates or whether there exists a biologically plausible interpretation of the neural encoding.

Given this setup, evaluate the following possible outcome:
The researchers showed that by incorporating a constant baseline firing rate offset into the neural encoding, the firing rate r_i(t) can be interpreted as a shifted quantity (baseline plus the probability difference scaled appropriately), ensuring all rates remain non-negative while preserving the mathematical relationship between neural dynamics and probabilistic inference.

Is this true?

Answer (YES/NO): YES